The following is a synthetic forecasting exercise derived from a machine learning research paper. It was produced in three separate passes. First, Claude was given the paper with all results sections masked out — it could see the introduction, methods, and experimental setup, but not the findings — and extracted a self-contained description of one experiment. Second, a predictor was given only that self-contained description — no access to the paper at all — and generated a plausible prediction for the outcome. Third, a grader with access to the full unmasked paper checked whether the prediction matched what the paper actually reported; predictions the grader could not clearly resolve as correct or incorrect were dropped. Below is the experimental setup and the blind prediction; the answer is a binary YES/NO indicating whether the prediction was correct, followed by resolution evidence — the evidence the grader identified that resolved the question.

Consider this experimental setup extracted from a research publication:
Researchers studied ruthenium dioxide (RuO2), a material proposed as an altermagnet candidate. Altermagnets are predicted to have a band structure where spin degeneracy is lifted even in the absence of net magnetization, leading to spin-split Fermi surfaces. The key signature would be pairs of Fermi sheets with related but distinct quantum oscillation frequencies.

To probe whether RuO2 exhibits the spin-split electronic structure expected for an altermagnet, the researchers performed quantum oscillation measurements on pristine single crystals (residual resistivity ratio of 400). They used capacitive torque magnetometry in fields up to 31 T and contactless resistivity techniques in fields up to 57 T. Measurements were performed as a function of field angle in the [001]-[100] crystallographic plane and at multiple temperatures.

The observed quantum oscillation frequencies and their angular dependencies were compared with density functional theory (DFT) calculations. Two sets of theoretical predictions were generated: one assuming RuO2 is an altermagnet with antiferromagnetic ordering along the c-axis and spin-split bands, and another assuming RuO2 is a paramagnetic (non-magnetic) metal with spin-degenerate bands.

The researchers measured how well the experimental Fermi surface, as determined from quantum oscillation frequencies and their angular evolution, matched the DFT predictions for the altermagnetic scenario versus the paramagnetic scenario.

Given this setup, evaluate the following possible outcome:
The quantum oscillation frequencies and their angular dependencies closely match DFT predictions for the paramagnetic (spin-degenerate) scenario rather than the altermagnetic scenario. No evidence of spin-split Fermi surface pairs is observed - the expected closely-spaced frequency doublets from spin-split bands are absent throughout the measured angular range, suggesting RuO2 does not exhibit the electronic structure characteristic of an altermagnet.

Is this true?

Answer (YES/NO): YES